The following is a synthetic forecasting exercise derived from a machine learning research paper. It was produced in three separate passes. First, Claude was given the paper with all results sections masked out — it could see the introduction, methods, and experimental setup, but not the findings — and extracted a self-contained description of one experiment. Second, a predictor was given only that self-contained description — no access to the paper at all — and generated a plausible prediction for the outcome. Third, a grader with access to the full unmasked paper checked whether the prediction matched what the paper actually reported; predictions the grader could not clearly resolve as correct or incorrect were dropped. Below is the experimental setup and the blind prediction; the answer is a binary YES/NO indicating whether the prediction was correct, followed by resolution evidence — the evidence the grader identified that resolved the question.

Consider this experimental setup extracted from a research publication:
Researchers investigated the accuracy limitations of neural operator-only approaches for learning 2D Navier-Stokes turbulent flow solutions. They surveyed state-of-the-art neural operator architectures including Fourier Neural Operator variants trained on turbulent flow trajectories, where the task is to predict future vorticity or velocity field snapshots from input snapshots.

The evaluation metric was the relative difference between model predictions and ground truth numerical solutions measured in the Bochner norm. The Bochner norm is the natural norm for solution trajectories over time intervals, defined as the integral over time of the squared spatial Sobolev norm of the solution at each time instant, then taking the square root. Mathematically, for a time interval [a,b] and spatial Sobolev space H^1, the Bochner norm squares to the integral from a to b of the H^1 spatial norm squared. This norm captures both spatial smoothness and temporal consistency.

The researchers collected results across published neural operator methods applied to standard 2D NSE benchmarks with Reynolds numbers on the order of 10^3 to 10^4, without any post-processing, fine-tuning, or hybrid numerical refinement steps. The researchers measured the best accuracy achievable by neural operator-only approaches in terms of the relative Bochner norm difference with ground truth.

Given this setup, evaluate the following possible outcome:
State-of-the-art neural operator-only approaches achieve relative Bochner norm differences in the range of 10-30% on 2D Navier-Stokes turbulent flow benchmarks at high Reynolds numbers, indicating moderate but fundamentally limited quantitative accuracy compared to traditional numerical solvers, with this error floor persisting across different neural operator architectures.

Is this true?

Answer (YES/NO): NO